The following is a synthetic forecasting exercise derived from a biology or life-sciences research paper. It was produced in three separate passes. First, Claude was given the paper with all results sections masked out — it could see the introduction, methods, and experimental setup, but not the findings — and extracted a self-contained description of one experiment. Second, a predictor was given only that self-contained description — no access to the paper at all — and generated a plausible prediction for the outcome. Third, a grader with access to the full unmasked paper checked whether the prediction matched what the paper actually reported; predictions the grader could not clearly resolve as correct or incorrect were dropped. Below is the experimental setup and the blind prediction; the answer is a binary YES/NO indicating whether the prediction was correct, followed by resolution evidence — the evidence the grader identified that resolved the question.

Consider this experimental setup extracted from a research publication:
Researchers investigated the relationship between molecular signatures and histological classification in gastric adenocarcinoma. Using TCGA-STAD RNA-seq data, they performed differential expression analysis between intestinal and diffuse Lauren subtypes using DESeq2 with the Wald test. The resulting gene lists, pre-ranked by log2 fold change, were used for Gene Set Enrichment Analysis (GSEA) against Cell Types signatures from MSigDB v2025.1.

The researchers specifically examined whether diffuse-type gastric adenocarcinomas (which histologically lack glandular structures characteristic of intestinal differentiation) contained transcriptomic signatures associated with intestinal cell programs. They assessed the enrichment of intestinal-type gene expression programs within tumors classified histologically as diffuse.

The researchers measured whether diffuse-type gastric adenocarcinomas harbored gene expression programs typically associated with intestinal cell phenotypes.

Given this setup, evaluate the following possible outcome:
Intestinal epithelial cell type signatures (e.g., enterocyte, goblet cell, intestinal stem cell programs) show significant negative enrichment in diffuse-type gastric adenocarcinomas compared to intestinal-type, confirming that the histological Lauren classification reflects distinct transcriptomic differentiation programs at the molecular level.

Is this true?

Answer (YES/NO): NO